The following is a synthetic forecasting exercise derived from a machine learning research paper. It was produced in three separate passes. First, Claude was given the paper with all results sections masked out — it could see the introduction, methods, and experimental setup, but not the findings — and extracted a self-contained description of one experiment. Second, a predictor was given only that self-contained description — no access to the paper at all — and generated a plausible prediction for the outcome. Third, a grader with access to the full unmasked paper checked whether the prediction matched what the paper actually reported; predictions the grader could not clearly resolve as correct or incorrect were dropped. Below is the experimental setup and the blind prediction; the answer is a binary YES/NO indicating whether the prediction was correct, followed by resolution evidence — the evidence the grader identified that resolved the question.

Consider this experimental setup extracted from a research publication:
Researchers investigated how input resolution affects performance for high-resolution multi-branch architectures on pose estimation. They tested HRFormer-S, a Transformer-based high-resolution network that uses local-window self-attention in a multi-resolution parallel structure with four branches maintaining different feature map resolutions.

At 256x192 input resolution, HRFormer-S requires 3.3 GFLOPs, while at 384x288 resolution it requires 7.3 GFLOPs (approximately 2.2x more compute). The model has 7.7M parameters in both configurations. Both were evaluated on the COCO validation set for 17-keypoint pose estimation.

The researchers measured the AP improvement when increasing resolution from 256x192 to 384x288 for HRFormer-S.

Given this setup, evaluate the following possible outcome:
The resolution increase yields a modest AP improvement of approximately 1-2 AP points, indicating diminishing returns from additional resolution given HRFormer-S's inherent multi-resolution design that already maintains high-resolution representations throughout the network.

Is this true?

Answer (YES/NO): YES